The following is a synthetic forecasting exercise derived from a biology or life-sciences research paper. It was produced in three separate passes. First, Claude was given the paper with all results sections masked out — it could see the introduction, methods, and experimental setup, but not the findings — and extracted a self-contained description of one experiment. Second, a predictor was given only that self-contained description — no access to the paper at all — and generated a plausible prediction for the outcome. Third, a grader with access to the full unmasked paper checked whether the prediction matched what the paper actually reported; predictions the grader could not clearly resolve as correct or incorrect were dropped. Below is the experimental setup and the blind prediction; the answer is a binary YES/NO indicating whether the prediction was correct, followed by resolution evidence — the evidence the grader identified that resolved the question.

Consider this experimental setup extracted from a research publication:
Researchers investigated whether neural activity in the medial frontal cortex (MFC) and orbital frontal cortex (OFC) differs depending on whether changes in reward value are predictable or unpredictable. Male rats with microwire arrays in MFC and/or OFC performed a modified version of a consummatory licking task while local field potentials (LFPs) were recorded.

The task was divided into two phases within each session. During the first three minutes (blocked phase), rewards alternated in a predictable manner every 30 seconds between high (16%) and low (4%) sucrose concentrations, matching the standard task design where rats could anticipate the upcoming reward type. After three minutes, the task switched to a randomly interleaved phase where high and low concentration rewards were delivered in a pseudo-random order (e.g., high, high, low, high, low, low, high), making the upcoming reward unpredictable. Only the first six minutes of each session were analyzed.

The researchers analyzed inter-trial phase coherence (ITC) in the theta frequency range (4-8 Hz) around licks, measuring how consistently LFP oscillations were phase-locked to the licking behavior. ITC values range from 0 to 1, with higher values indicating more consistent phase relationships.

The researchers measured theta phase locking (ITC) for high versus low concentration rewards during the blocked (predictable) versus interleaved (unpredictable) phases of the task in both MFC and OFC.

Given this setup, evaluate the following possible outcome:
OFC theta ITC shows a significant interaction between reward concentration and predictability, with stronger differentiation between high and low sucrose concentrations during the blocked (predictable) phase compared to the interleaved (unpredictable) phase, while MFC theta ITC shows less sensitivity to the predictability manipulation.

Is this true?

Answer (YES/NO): NO